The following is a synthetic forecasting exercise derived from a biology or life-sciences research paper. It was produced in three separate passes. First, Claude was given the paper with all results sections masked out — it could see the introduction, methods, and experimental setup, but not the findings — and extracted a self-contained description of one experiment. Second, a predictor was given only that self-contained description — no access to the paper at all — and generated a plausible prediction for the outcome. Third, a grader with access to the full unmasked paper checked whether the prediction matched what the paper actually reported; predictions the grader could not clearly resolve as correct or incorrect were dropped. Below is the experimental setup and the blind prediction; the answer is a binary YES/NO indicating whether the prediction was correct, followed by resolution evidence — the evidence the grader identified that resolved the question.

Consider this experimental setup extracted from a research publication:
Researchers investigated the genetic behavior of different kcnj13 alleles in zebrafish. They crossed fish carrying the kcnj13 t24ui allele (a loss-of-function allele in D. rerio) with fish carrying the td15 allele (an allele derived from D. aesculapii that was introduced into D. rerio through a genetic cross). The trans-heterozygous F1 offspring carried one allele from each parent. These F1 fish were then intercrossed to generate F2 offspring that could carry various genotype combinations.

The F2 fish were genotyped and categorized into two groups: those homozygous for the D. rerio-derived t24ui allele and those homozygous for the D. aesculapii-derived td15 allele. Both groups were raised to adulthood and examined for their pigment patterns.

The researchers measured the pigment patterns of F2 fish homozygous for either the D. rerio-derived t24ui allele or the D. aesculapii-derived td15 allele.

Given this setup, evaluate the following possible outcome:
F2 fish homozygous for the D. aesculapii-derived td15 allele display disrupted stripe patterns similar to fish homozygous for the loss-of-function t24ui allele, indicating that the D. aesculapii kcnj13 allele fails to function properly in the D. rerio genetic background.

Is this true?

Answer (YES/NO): NO